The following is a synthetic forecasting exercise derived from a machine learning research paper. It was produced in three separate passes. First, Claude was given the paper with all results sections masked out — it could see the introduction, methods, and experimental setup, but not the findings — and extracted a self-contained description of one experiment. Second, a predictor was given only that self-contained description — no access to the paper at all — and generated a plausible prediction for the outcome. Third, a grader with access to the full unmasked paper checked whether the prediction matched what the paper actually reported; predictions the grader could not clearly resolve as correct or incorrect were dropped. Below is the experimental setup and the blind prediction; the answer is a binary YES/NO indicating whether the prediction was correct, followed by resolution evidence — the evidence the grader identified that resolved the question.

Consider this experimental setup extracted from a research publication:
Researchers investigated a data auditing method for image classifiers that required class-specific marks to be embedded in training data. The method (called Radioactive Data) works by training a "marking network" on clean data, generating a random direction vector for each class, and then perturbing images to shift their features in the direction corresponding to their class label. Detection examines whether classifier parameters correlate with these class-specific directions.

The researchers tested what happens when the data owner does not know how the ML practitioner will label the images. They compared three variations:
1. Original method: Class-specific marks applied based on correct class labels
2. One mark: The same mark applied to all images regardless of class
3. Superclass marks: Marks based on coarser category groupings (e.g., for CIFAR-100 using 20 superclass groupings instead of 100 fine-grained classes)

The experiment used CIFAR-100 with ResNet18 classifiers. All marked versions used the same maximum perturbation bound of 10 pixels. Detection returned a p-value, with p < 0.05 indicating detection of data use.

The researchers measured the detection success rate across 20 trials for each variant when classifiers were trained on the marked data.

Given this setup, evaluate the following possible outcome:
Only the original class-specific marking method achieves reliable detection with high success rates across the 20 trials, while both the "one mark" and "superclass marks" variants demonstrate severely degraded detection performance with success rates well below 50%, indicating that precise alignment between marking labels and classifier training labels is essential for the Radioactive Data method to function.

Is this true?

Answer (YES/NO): NO